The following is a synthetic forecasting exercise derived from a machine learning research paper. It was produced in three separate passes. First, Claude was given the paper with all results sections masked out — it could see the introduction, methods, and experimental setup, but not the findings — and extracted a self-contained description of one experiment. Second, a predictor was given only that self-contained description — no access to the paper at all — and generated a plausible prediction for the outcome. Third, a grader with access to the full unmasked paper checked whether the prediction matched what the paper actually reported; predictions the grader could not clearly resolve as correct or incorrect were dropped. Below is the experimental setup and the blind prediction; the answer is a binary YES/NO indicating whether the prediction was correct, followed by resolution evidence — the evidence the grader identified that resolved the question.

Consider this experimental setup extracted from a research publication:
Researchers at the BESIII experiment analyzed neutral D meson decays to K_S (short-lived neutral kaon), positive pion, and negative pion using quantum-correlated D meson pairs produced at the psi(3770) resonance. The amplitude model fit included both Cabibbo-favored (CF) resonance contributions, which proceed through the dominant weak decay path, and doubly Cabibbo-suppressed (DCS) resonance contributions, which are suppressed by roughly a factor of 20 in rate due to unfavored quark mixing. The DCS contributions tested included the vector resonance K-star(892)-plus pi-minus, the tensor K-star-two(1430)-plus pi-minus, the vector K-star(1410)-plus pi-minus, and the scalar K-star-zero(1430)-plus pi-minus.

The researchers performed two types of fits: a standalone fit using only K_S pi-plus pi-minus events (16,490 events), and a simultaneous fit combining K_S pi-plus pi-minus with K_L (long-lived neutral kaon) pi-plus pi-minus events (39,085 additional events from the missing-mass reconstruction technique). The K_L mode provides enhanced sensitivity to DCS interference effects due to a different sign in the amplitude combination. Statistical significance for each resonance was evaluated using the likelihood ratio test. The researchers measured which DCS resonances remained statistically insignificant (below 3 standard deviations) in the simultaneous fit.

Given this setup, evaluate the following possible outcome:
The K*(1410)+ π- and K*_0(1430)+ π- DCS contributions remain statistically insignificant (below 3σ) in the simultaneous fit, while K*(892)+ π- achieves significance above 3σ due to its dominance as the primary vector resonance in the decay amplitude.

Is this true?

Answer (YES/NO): NO